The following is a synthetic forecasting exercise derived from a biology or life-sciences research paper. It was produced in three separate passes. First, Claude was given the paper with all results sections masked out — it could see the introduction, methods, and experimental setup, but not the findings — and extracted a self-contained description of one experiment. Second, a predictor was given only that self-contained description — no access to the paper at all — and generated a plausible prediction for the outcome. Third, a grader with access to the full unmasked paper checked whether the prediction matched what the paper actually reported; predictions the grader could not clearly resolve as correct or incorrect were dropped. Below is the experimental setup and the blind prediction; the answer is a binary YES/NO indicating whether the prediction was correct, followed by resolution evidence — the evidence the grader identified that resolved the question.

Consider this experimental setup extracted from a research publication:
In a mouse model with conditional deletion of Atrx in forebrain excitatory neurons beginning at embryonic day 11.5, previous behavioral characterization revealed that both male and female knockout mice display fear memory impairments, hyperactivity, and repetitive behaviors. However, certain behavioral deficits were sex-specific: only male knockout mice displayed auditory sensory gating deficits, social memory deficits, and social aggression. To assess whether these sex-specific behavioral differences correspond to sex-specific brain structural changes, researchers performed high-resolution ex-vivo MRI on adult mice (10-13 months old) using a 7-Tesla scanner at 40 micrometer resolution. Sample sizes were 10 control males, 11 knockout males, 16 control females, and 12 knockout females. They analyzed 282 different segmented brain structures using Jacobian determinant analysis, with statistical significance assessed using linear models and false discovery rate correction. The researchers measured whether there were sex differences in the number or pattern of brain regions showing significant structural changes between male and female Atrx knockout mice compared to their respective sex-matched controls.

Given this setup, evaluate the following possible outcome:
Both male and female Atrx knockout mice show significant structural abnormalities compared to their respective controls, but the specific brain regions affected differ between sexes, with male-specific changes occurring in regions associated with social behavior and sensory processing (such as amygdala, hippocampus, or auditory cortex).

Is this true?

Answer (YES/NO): NO